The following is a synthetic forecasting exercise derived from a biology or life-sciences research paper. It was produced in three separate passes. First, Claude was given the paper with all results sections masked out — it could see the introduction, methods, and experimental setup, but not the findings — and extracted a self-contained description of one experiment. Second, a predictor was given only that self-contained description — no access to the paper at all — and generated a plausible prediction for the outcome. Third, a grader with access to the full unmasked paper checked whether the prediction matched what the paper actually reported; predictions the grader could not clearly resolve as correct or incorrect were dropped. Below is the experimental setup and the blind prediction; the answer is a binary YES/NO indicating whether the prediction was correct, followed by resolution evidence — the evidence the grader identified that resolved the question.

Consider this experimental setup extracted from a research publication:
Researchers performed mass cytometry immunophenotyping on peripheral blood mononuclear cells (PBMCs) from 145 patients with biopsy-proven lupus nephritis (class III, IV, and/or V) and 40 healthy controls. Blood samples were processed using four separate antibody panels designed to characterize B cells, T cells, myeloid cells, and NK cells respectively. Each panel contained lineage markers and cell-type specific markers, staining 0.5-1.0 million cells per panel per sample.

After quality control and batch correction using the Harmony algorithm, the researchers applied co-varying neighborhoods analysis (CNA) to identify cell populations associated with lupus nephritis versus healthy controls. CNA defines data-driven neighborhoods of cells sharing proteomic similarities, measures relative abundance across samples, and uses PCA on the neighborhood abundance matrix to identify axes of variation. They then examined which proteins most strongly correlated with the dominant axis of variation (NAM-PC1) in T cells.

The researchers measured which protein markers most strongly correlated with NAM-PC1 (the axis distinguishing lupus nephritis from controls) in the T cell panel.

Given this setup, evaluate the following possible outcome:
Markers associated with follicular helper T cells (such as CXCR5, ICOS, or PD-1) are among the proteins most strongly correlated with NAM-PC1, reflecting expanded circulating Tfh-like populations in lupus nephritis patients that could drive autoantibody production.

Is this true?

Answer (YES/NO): NO